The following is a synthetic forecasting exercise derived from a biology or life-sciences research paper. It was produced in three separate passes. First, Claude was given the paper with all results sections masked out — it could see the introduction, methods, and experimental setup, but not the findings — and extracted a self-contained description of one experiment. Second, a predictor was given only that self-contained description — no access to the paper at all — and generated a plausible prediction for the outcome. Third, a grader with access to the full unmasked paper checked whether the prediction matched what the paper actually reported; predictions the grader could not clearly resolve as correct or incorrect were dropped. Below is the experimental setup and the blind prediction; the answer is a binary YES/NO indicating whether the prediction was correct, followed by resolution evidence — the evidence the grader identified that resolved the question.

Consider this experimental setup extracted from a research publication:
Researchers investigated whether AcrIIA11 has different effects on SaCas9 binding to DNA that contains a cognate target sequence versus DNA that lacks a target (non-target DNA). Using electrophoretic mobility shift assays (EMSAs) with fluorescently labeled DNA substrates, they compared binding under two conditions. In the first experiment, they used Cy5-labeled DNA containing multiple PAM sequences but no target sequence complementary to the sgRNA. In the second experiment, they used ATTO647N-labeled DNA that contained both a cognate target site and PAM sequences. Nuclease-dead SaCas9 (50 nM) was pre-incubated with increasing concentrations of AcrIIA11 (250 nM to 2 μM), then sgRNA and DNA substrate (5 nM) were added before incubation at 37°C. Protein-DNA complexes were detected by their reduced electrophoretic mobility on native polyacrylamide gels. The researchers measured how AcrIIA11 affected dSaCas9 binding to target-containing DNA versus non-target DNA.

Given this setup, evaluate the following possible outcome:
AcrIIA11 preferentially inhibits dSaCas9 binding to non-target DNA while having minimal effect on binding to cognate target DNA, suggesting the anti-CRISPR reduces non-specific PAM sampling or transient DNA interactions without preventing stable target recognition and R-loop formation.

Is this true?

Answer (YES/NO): NO